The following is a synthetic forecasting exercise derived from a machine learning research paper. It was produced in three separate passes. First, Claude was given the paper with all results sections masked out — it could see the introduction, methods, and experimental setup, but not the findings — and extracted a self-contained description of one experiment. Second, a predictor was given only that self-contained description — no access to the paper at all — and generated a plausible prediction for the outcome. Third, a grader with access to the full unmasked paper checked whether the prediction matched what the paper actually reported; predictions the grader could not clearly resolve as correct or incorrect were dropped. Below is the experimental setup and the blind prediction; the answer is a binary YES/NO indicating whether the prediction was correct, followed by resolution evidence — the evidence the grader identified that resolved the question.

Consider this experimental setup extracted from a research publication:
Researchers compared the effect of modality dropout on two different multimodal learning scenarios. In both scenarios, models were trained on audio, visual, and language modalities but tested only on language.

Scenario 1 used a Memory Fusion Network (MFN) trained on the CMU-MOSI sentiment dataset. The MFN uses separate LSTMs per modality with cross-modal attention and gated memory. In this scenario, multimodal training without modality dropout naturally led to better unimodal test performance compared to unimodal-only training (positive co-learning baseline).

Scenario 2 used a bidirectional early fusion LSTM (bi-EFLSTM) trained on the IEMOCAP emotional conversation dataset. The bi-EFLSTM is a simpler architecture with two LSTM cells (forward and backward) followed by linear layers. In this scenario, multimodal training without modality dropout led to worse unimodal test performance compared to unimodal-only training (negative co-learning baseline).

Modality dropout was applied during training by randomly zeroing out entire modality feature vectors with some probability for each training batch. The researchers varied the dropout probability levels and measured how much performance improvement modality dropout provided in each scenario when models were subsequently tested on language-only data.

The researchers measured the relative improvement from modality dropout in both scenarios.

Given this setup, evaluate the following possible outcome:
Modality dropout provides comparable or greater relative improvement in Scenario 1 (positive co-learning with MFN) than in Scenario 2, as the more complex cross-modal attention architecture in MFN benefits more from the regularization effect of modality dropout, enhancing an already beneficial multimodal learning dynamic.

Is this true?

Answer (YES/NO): NO